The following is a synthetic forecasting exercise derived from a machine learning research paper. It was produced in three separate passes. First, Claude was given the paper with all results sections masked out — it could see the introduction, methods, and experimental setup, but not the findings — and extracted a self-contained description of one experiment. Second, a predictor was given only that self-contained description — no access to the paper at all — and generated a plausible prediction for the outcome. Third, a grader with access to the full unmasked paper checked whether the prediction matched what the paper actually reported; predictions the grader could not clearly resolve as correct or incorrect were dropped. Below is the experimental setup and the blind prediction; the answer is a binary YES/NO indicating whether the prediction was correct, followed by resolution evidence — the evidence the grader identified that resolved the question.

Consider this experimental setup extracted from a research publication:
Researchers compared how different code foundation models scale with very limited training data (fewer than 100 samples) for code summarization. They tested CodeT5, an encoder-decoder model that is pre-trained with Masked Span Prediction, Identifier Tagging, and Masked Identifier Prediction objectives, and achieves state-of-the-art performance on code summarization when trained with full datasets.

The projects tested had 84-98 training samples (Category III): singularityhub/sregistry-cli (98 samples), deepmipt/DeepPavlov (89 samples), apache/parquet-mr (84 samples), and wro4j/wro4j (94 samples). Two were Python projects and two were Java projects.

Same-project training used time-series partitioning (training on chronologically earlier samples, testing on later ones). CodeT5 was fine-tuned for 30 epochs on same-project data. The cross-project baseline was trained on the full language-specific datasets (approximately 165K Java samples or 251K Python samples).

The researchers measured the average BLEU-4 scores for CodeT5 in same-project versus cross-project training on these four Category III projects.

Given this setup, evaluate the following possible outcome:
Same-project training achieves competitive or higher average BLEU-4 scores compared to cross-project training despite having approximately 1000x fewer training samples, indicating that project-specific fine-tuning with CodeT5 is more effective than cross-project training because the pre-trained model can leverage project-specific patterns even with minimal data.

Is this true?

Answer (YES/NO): NO